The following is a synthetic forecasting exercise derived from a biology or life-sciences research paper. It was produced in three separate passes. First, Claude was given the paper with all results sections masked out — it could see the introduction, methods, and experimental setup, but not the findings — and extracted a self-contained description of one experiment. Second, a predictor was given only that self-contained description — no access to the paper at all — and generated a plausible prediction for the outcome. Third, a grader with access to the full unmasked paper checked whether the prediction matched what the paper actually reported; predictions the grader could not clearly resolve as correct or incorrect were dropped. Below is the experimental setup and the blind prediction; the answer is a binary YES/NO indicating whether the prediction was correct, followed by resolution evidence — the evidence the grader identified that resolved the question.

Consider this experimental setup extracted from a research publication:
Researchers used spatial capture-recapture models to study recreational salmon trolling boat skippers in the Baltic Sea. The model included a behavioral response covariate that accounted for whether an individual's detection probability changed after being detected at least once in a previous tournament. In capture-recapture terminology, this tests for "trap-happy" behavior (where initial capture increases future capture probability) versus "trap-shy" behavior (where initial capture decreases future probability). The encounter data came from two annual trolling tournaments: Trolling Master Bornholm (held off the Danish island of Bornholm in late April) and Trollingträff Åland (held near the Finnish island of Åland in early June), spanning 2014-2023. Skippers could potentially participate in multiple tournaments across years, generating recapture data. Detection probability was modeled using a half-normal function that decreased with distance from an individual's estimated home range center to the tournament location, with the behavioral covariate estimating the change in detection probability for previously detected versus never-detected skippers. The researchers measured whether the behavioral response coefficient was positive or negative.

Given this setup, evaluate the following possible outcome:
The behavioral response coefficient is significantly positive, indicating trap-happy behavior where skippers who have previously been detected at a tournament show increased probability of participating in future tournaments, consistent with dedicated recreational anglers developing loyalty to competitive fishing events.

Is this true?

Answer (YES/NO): YES